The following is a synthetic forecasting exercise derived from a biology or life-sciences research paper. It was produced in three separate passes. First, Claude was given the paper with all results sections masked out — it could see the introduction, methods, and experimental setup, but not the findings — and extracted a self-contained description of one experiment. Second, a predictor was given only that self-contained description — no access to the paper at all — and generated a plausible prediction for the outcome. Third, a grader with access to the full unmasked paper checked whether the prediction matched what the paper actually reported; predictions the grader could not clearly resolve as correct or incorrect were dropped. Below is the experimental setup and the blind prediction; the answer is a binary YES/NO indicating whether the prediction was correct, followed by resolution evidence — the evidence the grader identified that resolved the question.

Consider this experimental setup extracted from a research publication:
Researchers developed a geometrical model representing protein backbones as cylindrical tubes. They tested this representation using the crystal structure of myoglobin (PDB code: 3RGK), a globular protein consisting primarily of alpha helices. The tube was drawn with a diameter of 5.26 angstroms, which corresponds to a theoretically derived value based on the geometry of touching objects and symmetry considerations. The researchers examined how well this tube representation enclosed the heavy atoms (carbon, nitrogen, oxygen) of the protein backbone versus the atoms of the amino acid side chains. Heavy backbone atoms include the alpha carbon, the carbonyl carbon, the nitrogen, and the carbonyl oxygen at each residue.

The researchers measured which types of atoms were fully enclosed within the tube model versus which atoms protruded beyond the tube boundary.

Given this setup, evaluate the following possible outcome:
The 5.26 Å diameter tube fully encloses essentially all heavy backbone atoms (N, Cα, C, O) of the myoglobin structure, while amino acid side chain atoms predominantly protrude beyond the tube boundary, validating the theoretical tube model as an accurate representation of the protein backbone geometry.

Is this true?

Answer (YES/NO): NO